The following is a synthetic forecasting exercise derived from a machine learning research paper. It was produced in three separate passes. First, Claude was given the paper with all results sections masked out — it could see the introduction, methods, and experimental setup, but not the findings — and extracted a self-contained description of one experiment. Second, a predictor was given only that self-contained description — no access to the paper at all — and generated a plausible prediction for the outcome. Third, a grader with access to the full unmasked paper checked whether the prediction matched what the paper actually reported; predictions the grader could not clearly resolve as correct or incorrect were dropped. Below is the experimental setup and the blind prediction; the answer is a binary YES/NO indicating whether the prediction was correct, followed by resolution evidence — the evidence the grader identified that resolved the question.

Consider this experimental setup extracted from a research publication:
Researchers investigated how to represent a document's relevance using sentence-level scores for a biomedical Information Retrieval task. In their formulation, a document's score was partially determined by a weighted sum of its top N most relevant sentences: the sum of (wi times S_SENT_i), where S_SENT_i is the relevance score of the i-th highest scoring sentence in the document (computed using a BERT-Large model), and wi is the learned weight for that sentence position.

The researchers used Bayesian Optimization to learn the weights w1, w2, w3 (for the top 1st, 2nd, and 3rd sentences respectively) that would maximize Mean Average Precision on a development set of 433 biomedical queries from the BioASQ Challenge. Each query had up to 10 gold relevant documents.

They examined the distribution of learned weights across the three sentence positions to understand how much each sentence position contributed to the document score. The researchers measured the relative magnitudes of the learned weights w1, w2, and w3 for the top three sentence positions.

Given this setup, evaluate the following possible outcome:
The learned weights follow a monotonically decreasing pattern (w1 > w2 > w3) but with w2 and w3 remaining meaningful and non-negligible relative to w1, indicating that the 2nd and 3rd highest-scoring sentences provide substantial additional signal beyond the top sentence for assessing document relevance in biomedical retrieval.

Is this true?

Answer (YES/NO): NO